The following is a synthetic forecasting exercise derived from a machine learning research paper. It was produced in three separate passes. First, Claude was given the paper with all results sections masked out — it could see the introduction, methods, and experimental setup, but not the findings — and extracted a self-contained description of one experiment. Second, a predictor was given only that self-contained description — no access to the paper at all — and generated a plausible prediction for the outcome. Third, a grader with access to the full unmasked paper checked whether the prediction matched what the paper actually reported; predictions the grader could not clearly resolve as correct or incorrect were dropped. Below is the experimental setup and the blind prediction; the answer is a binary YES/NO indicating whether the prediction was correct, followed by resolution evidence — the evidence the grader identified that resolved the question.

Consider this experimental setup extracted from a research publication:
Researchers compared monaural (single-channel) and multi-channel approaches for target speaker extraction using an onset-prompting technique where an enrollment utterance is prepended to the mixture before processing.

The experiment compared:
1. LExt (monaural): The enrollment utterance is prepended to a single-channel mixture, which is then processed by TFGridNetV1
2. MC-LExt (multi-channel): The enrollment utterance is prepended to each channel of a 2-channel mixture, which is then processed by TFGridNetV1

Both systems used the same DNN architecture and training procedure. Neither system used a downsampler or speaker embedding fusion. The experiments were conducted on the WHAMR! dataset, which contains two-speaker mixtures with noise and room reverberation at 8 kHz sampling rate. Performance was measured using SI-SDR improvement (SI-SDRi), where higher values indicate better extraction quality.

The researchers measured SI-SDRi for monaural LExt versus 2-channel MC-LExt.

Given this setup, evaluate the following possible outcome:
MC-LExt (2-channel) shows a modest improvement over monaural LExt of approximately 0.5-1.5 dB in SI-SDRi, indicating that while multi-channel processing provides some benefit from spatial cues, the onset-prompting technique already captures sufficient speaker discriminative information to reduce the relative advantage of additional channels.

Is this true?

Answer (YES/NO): YES